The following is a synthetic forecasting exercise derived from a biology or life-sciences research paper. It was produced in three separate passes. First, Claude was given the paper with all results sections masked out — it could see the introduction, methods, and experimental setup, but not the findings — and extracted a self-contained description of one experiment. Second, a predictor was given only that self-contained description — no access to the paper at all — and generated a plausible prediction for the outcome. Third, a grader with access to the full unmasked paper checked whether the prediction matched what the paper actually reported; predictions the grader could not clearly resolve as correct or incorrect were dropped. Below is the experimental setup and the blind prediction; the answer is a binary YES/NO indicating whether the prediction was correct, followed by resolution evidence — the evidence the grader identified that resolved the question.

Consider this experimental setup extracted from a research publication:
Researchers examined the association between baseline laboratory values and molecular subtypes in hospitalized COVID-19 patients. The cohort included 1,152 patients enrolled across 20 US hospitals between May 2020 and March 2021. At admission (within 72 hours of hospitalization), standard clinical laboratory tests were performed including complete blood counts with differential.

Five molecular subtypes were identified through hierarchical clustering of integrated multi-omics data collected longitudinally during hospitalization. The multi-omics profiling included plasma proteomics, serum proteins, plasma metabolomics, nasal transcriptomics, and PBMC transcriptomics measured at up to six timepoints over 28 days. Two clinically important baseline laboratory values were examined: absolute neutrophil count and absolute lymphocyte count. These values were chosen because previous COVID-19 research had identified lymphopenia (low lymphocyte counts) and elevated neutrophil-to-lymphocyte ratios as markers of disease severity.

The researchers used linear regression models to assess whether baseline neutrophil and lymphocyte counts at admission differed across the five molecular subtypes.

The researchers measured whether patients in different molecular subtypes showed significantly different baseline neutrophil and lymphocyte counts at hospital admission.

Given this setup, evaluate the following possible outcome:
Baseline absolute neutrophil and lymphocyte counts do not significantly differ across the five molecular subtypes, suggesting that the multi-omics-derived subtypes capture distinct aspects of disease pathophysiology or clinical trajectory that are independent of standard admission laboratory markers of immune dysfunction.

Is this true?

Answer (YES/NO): NO